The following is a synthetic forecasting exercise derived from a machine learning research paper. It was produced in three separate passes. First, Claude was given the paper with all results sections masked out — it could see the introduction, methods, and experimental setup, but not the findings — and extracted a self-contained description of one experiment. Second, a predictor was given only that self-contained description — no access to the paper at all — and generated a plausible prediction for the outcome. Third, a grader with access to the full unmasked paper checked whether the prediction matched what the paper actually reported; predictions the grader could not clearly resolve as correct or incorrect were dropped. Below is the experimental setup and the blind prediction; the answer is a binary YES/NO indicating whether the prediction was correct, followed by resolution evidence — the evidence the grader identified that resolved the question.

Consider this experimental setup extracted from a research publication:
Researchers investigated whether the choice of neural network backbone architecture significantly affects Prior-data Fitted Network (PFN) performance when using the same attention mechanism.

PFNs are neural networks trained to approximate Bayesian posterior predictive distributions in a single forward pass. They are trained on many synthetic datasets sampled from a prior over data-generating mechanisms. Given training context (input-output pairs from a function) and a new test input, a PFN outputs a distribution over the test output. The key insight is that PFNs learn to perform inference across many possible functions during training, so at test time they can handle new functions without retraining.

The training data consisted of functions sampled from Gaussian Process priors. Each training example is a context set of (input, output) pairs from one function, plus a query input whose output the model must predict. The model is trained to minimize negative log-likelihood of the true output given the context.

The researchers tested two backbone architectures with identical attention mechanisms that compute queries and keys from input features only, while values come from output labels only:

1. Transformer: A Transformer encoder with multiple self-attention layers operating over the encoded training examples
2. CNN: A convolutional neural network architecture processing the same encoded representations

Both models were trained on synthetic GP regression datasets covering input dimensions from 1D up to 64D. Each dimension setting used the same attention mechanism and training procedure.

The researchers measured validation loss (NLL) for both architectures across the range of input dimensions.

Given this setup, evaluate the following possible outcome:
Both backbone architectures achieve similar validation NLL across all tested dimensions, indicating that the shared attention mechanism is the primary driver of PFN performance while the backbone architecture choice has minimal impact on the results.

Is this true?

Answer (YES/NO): YES